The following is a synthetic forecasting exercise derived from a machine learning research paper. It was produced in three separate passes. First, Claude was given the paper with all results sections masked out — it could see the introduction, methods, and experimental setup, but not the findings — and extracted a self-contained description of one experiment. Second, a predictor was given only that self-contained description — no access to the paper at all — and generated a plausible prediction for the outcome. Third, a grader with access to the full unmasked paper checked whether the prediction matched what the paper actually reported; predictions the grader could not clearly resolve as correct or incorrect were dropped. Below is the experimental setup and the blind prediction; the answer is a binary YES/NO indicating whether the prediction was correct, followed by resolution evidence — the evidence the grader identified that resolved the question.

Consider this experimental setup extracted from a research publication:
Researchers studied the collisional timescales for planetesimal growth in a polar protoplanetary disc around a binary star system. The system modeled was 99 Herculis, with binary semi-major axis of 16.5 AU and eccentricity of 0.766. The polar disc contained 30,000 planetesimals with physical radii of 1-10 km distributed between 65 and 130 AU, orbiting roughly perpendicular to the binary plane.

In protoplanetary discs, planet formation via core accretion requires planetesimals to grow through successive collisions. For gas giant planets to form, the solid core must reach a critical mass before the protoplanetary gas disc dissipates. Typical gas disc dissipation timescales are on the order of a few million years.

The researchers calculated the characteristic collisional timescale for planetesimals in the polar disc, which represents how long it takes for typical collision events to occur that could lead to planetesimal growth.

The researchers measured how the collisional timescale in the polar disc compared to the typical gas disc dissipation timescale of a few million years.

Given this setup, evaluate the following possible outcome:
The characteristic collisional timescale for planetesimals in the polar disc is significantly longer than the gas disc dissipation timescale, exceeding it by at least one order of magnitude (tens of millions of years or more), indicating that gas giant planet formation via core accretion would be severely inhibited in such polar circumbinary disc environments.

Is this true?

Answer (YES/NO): YES